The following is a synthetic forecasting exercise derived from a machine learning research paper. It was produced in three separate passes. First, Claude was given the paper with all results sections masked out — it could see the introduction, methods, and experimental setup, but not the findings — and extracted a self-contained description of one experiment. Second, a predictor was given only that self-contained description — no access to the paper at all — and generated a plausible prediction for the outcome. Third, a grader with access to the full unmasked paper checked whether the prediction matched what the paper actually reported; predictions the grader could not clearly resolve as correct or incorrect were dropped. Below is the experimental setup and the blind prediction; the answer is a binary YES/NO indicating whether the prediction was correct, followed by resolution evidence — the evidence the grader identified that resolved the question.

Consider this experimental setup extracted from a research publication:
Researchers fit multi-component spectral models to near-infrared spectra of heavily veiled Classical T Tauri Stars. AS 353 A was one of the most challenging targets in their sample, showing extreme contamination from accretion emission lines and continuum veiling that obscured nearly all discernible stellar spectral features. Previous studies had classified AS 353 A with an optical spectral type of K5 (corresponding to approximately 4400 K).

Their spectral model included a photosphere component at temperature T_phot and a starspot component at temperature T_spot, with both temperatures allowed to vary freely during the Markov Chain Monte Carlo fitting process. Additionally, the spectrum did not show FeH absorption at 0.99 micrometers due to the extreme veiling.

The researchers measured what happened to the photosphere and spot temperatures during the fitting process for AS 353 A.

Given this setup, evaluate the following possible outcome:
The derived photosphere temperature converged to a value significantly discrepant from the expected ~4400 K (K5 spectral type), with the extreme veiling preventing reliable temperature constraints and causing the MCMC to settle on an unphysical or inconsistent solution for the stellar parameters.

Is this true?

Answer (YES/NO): YES